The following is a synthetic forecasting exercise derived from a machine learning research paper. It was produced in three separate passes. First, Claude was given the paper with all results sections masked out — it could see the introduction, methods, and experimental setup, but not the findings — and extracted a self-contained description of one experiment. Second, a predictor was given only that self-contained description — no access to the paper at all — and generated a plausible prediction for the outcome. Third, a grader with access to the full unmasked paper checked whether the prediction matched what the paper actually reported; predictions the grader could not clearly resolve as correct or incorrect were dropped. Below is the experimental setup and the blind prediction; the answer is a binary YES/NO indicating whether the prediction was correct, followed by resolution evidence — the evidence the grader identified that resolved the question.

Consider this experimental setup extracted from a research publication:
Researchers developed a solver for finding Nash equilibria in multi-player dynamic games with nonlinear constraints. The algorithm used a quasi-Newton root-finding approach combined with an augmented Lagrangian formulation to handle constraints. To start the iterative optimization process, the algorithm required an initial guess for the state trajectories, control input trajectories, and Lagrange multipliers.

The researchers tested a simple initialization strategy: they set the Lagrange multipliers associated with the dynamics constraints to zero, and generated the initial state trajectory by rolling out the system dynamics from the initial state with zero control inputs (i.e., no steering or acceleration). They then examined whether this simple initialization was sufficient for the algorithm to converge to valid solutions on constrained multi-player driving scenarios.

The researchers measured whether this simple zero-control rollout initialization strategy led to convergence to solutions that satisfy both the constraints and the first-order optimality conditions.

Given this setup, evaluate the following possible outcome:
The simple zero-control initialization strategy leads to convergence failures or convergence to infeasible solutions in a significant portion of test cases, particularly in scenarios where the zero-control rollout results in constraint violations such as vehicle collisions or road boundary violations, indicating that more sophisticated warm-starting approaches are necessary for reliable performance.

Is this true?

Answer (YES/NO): NO